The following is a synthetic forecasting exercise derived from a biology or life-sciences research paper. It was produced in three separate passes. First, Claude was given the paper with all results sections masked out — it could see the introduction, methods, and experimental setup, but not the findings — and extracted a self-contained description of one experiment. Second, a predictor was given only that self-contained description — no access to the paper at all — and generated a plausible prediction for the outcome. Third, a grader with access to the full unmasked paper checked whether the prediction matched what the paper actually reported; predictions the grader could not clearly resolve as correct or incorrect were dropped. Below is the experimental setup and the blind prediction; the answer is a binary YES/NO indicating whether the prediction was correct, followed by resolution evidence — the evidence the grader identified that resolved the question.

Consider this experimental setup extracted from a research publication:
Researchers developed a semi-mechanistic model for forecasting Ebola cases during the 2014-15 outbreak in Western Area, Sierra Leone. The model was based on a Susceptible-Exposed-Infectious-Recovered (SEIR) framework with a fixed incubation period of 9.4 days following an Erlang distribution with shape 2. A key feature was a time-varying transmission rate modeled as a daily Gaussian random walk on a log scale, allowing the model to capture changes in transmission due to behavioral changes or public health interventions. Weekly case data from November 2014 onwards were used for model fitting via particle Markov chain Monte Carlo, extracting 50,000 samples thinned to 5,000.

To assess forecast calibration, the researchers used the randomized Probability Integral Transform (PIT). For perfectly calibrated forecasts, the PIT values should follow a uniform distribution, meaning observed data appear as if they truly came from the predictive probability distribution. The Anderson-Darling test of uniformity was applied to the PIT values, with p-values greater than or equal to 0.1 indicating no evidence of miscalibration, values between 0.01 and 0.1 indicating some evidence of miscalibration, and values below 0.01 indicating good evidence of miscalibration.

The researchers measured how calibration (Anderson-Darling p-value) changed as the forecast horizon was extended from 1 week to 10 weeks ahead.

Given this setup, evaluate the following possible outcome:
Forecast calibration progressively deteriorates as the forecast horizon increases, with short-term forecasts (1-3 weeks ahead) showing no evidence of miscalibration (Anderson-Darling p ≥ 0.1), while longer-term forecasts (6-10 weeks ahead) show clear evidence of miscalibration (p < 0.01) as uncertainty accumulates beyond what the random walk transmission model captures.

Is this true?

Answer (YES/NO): NO